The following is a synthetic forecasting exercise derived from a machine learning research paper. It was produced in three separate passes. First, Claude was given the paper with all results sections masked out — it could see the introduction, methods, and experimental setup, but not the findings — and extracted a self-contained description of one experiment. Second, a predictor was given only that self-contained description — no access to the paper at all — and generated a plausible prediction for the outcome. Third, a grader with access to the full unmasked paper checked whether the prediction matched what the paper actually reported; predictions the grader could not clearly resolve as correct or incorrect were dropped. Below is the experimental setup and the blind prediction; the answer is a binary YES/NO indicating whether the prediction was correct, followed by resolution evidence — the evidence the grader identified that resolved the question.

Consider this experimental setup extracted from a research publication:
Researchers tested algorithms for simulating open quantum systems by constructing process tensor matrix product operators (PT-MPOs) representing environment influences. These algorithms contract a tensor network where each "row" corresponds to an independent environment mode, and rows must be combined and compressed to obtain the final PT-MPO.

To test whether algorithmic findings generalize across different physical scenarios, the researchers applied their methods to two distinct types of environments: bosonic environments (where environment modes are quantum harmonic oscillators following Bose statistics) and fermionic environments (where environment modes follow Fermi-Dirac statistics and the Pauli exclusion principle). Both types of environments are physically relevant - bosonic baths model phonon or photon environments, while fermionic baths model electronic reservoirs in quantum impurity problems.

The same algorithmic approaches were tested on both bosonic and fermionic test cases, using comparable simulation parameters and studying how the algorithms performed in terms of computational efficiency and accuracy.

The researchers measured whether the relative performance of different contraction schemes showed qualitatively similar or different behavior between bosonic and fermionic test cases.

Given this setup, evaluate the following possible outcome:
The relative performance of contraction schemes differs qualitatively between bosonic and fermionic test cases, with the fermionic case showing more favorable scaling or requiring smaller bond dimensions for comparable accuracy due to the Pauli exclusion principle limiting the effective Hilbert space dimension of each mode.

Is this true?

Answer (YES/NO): NO